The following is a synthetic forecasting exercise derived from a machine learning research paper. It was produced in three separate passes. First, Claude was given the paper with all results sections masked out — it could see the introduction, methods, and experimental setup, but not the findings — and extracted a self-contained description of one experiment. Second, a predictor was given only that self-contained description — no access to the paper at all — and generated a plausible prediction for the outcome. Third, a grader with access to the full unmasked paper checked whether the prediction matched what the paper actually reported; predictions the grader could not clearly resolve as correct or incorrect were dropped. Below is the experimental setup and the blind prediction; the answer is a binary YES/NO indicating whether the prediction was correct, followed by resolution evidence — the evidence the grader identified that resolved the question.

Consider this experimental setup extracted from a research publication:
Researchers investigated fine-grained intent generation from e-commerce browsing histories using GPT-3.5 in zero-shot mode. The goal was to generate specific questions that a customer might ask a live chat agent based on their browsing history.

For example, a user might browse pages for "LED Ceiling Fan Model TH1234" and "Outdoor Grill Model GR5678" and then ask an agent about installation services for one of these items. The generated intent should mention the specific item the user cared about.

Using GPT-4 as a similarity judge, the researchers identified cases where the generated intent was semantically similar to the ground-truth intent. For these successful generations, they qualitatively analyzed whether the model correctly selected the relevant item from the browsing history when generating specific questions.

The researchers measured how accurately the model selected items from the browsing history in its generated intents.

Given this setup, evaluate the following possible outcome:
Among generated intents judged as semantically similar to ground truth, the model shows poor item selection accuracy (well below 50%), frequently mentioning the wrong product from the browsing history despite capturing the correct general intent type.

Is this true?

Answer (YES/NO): NO